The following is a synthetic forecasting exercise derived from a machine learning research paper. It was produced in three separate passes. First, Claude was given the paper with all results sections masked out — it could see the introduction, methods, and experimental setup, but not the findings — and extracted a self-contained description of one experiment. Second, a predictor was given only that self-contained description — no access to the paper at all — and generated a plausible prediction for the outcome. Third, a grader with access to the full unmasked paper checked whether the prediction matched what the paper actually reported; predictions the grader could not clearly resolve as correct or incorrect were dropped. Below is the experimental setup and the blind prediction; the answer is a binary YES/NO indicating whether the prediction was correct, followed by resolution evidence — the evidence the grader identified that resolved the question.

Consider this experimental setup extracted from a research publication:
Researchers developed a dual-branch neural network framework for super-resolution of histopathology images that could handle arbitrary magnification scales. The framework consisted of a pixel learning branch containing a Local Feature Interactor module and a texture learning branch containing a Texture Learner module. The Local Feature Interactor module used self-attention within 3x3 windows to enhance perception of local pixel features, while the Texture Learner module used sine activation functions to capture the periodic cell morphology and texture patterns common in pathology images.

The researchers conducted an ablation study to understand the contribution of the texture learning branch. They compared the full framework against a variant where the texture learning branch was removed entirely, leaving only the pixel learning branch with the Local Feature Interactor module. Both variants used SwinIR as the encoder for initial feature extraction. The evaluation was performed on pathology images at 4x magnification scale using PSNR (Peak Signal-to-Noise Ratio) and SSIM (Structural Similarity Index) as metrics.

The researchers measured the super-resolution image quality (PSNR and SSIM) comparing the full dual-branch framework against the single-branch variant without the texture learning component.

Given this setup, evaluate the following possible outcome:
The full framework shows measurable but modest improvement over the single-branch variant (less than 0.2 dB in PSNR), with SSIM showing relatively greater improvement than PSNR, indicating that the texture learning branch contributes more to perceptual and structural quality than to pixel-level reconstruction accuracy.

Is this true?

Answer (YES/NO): NO